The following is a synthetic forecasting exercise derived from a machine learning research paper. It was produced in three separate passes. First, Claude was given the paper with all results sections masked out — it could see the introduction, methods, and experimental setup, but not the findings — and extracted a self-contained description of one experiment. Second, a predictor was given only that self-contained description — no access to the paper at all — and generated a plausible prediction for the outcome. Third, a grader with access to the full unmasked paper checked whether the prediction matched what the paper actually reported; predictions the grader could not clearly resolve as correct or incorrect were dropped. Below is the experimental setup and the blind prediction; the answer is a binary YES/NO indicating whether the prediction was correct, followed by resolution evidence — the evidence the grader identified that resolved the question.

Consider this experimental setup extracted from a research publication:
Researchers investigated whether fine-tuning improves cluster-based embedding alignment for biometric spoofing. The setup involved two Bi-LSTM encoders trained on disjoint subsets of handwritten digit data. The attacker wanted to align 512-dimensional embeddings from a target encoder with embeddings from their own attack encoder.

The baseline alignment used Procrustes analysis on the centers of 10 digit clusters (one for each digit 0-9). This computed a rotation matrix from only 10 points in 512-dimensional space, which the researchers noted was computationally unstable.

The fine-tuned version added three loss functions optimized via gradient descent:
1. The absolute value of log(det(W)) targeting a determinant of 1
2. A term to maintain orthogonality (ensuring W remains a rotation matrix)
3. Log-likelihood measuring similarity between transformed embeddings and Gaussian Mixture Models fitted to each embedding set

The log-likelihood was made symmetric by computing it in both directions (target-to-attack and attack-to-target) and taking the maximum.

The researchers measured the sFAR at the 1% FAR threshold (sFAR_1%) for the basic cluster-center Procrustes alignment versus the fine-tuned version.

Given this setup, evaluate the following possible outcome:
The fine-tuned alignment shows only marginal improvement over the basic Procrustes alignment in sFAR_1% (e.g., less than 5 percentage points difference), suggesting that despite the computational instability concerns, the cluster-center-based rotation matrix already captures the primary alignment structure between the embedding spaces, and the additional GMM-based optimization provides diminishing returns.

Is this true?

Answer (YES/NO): YES